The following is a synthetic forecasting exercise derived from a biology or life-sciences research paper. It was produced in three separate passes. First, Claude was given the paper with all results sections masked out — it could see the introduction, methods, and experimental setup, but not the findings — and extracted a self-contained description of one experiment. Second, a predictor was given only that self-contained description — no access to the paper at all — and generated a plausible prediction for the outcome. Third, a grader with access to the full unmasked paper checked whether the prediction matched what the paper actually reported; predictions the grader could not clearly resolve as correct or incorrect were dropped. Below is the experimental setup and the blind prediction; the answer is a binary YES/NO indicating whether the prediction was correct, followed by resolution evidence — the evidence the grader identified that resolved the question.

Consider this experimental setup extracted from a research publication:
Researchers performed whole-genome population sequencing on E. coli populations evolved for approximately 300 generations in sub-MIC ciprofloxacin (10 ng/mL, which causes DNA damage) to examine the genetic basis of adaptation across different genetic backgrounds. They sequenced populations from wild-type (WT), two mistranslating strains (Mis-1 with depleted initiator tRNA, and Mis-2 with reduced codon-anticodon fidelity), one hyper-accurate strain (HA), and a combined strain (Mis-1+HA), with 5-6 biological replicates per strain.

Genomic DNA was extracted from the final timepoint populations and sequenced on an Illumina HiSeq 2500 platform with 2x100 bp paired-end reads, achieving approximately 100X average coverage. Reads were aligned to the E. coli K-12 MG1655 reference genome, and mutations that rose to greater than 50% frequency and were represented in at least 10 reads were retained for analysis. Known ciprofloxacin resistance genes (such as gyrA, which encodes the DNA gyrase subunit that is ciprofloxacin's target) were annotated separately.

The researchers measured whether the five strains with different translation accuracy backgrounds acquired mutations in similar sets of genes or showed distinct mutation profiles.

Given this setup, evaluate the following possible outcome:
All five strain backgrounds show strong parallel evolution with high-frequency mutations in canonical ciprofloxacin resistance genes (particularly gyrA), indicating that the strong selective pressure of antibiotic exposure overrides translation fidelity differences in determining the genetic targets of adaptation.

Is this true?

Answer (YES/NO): NO